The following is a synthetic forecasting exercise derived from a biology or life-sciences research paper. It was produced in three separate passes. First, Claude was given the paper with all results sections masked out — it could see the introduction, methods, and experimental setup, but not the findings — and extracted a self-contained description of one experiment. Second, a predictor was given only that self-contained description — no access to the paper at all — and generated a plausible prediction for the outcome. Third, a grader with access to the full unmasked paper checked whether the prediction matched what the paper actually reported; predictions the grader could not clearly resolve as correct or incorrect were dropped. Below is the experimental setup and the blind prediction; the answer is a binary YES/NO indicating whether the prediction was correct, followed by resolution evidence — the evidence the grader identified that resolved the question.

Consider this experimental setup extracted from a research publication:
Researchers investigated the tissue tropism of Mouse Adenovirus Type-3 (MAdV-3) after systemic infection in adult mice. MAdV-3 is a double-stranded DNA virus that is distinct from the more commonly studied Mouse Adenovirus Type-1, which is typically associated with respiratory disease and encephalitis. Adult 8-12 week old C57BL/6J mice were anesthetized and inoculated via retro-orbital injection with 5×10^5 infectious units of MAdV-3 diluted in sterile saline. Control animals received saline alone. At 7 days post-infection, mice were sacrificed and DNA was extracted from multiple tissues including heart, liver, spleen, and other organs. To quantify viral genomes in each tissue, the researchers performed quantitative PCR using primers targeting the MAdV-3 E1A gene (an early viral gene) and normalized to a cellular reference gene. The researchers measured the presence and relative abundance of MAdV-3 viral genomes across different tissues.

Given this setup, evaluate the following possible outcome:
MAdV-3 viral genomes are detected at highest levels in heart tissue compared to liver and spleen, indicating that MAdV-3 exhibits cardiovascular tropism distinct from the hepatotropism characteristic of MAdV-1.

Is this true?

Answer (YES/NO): YES